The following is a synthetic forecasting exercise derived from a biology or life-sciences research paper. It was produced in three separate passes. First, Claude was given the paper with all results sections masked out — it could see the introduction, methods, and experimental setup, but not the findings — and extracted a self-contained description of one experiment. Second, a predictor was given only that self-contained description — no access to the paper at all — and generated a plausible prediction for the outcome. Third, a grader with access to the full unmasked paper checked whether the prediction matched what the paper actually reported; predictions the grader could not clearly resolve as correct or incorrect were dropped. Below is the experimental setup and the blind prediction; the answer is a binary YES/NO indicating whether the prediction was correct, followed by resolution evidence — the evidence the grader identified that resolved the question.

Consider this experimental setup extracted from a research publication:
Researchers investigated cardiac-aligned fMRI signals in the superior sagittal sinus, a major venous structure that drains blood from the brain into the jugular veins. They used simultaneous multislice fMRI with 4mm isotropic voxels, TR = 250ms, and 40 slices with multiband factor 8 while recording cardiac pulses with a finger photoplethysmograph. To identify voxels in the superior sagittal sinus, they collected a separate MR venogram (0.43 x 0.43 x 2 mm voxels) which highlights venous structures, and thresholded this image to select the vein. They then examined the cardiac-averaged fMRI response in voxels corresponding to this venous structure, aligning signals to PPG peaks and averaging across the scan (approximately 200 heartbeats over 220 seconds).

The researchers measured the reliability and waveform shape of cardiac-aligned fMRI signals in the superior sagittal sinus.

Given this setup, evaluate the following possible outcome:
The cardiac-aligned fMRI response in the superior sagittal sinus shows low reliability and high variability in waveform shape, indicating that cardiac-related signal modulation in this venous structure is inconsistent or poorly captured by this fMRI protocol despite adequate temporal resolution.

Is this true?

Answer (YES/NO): NO